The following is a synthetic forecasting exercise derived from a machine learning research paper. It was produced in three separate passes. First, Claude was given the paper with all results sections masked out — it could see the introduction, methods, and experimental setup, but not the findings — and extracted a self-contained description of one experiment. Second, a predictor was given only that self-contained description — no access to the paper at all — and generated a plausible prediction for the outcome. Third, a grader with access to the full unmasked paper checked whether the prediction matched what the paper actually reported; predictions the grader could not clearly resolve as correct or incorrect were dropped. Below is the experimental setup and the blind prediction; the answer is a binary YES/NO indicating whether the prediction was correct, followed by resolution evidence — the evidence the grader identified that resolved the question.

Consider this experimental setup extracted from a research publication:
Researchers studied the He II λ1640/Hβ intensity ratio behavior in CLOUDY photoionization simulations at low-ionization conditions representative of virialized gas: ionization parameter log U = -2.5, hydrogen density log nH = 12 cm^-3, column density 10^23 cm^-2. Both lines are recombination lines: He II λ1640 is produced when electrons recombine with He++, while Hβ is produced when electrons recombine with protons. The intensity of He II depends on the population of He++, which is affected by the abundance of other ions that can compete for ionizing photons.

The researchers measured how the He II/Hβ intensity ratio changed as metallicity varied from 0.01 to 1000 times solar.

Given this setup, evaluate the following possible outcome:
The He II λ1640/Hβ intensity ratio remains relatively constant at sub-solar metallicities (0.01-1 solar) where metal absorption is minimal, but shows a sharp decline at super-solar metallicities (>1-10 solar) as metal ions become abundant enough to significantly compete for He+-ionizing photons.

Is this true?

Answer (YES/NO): NO